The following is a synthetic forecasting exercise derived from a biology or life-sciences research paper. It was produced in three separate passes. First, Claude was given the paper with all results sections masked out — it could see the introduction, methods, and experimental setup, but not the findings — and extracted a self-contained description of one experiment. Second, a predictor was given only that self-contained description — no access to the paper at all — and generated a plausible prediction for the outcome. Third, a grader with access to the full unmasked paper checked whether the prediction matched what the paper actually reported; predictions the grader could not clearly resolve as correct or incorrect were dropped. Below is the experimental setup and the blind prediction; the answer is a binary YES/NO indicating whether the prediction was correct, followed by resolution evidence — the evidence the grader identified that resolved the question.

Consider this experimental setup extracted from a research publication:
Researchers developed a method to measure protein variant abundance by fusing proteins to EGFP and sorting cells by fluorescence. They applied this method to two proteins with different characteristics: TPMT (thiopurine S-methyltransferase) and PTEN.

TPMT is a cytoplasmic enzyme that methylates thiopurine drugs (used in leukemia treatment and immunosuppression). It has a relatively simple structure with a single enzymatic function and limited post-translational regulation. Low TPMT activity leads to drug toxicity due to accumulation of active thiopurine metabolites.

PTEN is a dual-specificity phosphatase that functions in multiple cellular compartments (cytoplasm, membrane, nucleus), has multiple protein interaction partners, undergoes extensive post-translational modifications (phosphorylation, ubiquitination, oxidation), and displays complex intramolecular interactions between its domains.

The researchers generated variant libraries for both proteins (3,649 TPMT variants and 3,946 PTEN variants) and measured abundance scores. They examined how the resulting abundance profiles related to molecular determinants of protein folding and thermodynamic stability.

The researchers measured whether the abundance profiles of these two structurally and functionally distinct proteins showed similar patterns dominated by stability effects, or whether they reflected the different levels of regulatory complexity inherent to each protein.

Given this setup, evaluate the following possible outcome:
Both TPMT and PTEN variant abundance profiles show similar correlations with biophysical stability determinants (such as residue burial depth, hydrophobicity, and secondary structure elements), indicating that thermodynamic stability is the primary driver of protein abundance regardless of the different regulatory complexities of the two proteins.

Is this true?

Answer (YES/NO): NO